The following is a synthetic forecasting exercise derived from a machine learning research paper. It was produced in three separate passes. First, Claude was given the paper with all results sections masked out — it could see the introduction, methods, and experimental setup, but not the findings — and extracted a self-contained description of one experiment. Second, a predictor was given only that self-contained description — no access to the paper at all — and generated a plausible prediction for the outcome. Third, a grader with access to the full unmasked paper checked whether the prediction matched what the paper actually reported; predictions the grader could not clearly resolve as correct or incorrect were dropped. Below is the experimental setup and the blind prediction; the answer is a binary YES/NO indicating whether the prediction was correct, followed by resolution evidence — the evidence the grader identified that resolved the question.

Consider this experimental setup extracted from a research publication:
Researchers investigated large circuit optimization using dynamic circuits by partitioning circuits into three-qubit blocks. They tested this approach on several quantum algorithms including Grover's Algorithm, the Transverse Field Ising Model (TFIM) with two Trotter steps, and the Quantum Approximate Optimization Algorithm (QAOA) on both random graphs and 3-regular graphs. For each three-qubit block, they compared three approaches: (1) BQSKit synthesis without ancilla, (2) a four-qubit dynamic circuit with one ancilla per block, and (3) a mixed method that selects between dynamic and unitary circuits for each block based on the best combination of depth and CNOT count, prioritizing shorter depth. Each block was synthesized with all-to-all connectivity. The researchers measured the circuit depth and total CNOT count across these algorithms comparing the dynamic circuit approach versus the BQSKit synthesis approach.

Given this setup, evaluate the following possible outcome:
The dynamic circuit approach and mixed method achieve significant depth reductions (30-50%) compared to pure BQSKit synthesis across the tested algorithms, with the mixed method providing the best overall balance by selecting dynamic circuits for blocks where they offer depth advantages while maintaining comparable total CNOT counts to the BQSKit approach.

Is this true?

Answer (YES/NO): NO